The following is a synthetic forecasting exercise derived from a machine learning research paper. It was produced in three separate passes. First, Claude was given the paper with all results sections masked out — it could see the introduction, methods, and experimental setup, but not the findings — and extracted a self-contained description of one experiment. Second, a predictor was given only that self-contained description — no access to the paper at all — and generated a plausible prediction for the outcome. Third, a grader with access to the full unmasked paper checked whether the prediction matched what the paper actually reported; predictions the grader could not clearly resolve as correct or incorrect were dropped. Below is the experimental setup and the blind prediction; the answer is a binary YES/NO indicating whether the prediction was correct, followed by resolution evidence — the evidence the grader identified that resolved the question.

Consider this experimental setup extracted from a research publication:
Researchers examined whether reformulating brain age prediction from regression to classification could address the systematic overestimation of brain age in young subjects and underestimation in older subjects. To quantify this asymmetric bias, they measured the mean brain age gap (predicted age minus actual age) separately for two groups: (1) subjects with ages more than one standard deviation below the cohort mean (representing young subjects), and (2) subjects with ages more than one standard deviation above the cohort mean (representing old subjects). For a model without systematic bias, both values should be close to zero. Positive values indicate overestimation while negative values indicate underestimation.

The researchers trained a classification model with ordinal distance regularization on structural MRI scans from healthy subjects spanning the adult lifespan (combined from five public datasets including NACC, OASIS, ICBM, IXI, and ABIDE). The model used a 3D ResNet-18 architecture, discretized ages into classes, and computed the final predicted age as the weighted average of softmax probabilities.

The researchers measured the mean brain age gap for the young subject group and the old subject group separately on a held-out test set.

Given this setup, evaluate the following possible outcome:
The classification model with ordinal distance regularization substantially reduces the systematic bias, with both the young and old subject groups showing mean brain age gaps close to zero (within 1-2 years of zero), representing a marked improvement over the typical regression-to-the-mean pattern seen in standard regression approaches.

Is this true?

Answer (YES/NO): NO